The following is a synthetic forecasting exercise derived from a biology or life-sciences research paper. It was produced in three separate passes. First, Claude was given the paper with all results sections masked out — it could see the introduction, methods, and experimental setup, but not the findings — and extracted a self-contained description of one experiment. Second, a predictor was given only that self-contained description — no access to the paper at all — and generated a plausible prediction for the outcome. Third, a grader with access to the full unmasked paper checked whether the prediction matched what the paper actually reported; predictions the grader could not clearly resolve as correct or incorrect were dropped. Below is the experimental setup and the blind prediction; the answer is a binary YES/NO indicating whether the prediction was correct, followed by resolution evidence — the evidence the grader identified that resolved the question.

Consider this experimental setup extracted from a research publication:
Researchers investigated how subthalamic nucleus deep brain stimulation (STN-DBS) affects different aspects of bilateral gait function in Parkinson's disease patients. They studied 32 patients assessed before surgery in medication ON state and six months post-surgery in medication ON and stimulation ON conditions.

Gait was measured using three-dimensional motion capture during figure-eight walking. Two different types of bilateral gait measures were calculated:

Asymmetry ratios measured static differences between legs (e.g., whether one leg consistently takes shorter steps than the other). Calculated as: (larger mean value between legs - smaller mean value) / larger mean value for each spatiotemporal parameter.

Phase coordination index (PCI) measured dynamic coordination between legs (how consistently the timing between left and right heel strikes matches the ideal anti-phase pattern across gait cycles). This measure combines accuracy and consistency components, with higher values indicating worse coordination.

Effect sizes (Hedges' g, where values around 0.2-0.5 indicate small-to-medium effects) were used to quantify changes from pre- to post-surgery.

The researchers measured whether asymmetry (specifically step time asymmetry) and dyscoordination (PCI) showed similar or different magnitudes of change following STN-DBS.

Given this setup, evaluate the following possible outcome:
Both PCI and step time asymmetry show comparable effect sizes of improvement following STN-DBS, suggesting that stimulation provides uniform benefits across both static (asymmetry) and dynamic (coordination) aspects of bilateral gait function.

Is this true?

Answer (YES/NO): NO